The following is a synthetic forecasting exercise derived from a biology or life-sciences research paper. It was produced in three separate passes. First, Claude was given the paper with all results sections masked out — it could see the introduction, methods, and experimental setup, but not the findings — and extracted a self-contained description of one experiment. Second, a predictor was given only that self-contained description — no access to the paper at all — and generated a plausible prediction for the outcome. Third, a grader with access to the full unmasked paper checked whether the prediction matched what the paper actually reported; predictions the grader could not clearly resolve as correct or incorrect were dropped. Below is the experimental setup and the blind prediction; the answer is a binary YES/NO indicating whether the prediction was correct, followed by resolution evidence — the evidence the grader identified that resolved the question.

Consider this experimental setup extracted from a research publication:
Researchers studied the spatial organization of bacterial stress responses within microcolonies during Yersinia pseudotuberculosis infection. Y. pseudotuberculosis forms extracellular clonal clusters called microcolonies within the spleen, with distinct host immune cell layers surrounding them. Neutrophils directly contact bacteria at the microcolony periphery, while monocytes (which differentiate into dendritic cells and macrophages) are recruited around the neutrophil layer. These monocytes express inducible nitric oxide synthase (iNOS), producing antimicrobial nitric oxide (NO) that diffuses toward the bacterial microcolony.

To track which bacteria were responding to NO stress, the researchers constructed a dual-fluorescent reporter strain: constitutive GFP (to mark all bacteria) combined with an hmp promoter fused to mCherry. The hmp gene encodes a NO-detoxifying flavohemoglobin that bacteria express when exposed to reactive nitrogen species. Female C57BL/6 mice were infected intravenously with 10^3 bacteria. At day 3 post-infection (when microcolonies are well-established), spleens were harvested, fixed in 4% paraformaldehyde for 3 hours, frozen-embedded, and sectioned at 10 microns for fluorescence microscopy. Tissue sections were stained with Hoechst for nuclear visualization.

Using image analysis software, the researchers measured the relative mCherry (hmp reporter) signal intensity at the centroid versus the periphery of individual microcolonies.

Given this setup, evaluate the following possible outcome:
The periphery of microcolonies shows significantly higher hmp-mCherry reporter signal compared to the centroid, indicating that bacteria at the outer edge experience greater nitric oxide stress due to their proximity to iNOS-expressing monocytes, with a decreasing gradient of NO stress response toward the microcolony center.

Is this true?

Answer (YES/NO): YES